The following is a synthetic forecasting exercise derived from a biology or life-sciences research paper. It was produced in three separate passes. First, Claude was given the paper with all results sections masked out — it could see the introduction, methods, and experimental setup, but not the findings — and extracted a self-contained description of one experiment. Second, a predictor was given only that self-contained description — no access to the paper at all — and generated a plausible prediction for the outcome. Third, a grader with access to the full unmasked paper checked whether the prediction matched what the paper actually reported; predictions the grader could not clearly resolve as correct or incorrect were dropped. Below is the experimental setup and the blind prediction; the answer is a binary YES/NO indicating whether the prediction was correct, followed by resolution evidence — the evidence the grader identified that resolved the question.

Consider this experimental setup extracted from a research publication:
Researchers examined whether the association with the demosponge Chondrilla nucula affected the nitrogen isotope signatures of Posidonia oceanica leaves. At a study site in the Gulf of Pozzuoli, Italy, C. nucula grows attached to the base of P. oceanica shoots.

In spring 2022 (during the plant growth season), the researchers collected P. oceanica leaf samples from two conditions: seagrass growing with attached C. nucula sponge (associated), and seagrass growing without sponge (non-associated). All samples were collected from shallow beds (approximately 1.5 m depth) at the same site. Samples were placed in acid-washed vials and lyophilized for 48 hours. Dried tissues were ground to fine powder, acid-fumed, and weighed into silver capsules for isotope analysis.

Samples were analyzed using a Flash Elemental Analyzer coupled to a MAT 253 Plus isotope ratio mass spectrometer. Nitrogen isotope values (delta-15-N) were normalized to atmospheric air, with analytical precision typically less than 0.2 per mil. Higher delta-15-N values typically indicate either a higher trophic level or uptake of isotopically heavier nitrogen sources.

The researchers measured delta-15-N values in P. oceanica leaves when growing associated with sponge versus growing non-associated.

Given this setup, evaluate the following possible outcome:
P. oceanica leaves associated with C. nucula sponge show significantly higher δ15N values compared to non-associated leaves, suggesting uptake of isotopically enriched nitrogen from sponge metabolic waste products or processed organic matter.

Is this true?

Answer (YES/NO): YES